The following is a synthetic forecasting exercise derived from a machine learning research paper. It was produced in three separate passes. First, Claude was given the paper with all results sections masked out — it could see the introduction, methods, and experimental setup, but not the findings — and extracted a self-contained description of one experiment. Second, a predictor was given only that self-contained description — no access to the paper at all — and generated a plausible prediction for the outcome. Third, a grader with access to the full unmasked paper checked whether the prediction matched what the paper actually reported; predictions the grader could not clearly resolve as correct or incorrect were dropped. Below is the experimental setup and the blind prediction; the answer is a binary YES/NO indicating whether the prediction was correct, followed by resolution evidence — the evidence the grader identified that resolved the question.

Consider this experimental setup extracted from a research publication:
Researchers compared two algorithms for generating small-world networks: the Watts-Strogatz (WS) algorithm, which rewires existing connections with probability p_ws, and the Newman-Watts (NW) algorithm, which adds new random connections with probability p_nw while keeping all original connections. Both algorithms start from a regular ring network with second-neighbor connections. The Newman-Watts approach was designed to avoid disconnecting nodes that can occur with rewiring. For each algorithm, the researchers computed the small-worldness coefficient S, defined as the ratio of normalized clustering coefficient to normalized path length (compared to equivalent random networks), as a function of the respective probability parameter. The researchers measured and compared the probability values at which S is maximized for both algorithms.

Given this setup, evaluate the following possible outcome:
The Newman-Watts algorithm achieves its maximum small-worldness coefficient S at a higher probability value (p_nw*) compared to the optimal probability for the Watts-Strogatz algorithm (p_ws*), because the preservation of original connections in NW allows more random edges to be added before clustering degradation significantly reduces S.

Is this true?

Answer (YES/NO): YES